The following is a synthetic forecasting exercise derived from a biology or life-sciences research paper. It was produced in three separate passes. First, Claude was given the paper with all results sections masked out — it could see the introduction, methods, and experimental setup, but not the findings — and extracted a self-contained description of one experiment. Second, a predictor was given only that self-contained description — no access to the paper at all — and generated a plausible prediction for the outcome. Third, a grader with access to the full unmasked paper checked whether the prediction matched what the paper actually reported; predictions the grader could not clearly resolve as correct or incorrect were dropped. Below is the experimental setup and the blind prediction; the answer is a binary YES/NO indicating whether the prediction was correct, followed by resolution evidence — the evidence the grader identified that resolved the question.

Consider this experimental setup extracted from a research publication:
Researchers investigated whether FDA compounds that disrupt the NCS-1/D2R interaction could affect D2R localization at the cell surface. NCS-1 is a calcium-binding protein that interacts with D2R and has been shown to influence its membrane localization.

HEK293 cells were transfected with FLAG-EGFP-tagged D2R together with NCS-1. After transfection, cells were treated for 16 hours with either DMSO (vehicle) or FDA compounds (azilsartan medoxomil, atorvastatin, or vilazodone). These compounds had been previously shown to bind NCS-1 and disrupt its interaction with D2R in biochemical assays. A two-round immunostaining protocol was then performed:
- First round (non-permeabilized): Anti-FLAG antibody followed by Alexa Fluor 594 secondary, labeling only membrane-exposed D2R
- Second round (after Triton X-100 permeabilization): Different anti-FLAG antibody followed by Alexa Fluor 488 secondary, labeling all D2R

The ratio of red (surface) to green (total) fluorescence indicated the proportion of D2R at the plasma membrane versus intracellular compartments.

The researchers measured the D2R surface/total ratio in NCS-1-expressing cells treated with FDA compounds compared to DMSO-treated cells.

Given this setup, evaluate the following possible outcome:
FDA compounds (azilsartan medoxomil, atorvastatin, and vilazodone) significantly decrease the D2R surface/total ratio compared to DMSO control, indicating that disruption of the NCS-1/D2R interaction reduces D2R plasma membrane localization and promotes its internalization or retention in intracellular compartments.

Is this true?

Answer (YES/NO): YES